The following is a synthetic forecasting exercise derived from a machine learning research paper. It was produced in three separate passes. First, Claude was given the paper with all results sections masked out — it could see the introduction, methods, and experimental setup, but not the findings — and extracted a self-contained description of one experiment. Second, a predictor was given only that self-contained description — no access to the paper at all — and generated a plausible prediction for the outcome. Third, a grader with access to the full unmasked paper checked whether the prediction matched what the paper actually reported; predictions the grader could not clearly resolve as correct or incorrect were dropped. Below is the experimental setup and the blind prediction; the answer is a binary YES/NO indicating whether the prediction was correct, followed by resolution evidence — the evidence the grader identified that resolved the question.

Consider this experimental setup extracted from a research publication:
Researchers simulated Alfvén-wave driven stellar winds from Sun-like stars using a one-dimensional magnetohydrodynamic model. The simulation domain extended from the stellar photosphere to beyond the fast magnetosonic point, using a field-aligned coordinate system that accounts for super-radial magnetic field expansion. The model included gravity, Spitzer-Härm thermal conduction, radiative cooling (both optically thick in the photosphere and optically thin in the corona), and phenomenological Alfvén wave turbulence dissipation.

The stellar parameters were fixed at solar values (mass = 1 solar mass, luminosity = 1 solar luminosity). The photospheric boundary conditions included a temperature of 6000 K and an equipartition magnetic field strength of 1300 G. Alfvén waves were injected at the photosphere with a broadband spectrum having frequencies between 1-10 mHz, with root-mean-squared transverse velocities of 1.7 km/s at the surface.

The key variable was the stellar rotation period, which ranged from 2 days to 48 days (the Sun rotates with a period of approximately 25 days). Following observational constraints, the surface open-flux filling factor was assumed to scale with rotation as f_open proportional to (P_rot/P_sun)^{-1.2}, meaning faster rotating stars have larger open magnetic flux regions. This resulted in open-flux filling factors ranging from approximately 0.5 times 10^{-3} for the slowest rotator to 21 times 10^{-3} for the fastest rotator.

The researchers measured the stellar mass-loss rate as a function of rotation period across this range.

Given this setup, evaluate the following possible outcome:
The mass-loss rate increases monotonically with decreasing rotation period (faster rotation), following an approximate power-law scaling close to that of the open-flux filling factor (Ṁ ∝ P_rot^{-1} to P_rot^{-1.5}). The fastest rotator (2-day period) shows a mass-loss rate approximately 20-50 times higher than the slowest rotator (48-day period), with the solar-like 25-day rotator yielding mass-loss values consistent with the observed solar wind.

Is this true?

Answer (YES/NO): NO